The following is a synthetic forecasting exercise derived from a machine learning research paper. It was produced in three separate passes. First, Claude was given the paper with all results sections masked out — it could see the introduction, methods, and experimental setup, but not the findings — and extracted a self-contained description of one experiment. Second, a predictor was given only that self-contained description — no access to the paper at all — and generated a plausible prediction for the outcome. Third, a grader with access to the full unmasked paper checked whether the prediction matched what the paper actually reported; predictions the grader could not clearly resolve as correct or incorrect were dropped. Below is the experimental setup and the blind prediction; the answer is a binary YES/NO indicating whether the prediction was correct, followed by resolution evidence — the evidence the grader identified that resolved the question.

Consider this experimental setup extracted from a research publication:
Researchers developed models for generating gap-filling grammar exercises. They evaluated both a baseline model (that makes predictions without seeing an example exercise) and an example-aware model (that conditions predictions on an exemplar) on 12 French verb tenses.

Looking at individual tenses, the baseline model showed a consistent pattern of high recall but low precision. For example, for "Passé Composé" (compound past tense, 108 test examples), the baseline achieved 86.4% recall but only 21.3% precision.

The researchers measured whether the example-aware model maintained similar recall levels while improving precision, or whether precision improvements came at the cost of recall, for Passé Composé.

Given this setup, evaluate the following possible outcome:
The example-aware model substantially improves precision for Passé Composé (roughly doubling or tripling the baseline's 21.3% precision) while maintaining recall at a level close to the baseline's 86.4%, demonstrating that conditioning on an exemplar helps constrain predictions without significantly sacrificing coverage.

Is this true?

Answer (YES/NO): YES